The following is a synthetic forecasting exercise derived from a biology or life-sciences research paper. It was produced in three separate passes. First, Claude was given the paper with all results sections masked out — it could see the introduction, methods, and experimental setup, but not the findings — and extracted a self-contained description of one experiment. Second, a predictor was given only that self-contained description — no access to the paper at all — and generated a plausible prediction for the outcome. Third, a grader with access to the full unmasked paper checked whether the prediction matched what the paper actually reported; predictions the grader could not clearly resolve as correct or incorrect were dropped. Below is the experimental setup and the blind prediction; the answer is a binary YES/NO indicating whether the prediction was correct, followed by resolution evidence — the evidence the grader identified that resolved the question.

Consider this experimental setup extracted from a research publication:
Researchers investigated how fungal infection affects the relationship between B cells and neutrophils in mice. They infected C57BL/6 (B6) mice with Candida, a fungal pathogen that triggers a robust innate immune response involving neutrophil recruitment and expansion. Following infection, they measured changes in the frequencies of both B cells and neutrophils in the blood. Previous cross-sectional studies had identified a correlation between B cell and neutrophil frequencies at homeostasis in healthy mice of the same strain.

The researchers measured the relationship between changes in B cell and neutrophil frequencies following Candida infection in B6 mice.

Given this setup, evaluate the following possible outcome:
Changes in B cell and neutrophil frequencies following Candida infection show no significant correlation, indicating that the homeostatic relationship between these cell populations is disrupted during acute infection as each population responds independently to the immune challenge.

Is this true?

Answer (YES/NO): NO